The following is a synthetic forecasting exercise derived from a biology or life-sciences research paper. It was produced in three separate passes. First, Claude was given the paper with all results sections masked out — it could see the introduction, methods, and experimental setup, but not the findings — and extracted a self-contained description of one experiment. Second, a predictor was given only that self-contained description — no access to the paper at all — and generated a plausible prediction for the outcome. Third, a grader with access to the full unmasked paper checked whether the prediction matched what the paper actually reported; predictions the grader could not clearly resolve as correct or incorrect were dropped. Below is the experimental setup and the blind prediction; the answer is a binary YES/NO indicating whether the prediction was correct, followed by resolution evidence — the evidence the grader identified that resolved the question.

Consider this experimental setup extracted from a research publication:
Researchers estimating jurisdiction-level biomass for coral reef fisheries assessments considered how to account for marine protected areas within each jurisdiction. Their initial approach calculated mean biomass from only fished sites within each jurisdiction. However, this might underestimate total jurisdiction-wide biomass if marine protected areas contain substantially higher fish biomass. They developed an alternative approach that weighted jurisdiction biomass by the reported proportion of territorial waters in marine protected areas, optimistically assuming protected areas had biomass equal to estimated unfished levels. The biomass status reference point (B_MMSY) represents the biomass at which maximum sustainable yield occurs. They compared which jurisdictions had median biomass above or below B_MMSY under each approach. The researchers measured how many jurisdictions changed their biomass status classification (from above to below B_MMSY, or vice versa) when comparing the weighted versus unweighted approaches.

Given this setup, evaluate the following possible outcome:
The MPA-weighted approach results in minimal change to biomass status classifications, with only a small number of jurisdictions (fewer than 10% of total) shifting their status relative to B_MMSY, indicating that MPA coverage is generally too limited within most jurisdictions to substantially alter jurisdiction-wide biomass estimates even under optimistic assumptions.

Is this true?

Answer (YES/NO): NO